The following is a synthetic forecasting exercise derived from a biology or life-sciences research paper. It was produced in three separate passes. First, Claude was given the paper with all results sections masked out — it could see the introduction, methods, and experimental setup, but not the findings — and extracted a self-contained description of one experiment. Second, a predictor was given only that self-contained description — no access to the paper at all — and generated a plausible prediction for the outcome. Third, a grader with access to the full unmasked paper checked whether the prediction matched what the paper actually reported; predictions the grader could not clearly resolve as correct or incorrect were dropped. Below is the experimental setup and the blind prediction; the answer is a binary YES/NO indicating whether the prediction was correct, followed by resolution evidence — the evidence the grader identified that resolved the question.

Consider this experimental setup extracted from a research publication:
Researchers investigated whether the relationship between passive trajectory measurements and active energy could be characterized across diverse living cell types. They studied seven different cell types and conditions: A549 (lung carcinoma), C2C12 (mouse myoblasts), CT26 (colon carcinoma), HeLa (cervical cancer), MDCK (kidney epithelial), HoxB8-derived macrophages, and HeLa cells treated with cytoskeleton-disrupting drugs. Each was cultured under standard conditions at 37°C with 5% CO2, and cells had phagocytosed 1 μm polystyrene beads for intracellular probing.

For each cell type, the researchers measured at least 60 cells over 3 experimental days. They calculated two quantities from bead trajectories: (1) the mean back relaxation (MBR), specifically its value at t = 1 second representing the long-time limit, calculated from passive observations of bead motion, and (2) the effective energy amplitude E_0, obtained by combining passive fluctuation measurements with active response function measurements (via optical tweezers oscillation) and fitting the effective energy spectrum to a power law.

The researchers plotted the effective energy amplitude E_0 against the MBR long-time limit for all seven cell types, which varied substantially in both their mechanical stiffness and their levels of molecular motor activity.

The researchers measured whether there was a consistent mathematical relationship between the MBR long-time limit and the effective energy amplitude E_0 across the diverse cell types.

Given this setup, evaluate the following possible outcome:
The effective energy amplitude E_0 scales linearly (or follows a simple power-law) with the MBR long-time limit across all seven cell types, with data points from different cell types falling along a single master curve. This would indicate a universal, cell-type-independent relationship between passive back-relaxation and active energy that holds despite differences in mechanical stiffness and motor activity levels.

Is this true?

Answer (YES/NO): YES